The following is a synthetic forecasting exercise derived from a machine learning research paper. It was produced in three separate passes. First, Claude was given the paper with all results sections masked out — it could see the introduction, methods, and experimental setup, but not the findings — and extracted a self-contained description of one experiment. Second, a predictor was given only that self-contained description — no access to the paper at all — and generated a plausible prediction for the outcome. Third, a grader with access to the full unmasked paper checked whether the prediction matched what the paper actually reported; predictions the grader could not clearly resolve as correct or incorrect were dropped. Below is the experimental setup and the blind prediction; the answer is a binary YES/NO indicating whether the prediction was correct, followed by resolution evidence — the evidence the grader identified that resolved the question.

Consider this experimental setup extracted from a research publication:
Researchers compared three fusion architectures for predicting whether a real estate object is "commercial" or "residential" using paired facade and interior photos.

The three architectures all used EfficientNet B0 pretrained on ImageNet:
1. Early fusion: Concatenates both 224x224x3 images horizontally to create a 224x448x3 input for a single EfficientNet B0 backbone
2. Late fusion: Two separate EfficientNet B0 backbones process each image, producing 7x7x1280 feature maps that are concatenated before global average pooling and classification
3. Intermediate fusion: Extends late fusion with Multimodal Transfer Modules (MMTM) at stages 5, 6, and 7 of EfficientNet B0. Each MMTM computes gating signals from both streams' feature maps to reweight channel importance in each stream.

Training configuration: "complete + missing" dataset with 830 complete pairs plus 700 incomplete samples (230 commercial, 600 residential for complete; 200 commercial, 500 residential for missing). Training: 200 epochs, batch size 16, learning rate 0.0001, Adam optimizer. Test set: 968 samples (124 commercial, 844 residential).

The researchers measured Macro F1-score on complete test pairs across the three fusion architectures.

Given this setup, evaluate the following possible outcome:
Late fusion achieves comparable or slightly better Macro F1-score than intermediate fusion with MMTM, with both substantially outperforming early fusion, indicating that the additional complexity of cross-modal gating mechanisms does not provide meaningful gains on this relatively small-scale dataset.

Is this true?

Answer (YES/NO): NO